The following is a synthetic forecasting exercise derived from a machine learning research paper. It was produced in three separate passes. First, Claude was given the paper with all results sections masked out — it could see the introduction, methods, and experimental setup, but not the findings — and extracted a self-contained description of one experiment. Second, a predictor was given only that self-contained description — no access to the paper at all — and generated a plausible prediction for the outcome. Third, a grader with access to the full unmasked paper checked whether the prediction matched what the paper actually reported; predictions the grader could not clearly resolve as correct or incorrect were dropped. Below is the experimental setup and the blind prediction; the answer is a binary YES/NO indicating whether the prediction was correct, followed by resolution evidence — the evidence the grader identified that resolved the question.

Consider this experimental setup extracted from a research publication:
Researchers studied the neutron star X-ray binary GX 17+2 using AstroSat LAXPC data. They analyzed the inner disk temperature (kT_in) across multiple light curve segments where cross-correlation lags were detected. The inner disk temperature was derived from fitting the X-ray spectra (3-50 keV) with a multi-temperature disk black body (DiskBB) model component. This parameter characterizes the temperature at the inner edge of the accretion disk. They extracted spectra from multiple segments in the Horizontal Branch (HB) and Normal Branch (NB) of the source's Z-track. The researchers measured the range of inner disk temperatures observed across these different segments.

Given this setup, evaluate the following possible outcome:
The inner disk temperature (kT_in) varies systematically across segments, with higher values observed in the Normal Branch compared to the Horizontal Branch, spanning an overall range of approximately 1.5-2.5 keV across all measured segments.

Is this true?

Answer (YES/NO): NO